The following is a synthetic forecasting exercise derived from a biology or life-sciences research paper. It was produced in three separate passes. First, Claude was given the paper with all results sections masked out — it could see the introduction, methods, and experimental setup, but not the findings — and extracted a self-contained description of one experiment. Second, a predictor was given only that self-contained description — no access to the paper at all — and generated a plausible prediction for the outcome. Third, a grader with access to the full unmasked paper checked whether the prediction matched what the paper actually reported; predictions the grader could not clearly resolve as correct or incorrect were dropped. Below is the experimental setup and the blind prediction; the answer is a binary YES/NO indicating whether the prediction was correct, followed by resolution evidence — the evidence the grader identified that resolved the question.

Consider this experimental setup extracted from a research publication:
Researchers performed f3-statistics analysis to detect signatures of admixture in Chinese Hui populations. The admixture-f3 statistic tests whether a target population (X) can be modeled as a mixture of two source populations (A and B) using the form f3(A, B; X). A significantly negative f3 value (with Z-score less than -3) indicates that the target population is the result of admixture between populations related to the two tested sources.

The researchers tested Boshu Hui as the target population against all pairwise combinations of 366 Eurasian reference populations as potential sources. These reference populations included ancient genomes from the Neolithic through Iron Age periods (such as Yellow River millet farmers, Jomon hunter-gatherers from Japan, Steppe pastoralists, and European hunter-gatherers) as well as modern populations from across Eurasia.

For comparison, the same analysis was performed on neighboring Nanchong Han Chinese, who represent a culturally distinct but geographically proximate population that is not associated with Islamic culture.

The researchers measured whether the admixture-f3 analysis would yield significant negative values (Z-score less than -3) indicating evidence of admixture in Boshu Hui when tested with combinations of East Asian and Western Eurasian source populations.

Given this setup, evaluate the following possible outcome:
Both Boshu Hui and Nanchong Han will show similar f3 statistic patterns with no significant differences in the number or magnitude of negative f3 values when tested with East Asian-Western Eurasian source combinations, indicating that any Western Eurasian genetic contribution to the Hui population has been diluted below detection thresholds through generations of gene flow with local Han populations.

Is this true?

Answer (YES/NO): NO